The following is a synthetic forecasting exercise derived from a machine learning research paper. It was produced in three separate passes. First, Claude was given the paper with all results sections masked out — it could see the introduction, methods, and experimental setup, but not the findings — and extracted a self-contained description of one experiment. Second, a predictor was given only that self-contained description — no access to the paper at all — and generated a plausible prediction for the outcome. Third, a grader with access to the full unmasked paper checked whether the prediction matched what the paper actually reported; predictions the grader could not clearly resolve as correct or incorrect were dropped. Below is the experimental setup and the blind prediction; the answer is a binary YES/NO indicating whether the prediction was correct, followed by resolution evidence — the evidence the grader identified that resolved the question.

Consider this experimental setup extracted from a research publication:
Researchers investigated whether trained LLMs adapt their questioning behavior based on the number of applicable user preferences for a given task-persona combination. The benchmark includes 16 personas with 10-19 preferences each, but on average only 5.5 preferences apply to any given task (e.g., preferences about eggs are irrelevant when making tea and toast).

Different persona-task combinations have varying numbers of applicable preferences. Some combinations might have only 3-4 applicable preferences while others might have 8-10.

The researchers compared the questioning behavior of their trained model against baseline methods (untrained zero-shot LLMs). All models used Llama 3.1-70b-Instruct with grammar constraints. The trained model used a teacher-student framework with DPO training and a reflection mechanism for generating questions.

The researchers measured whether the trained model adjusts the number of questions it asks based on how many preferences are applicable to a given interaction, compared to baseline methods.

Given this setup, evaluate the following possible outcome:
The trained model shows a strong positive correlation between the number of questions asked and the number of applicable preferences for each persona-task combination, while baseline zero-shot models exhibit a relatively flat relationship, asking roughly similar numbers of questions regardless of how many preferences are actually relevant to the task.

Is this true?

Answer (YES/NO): YES